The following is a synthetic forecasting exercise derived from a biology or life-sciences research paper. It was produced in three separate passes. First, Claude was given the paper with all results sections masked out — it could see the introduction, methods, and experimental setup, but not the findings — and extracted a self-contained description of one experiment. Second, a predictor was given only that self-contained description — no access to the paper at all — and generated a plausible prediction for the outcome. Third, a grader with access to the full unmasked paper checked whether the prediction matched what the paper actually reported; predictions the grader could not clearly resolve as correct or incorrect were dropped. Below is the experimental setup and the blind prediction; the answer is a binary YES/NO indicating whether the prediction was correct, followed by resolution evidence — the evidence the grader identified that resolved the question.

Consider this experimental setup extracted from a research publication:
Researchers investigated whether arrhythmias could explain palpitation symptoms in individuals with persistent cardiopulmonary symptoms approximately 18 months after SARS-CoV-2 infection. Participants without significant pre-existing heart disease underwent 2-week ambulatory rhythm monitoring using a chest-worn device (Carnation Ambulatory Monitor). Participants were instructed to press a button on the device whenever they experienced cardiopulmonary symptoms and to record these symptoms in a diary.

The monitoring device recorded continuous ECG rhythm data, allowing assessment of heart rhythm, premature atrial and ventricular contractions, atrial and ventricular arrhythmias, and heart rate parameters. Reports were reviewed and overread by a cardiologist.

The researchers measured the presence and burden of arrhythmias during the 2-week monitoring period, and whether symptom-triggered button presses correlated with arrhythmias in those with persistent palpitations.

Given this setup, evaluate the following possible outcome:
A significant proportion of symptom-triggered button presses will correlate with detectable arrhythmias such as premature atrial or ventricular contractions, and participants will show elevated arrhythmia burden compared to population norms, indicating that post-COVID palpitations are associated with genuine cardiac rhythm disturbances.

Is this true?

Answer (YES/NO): NO